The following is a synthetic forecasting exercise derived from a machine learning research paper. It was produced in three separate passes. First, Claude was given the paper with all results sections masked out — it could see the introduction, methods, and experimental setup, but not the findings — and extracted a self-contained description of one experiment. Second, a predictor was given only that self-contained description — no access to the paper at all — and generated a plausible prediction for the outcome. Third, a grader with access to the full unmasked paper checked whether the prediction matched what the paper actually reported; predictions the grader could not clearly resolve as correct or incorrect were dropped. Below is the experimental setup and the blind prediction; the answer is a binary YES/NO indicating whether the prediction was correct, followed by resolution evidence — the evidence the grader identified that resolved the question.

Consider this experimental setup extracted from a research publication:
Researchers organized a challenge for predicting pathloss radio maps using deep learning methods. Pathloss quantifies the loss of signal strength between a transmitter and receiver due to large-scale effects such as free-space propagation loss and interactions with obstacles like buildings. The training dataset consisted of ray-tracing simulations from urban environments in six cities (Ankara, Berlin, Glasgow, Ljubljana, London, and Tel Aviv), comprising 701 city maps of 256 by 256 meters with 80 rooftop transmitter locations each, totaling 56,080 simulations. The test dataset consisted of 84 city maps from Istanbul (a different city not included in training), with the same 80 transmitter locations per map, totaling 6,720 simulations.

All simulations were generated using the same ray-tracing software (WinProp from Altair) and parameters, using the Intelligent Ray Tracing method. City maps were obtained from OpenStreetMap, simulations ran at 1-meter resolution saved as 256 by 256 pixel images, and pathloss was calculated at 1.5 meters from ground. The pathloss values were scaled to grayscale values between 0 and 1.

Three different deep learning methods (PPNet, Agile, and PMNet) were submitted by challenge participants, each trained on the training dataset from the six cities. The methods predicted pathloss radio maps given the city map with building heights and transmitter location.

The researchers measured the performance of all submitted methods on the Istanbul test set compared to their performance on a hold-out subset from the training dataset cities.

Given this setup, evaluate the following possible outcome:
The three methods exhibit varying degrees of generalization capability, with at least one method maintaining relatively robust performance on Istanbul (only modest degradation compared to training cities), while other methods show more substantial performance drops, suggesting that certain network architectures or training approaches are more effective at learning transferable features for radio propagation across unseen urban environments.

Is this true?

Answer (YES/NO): NO